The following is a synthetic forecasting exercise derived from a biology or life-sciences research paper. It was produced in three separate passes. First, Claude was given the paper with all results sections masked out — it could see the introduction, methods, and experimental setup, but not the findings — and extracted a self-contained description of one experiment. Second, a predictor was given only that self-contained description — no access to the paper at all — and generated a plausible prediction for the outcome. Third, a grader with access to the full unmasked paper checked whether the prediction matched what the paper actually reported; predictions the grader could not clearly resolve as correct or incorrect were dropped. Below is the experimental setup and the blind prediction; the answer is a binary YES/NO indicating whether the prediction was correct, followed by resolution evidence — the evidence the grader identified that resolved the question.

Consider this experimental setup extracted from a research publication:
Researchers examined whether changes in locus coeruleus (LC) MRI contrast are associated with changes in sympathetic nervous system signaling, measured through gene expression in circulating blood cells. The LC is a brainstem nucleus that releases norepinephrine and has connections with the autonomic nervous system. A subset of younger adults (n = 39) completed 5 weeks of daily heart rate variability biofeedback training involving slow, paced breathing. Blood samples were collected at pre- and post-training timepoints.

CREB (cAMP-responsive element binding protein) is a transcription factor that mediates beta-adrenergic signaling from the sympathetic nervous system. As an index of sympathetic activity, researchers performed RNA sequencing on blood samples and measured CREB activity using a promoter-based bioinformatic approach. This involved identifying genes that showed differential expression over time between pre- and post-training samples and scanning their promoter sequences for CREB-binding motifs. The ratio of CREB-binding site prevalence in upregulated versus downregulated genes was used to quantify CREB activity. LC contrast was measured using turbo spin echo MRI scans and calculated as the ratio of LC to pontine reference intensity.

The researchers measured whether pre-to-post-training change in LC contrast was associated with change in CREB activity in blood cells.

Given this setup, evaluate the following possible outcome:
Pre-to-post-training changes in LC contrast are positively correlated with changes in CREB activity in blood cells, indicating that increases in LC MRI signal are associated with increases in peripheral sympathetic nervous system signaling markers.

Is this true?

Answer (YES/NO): YES